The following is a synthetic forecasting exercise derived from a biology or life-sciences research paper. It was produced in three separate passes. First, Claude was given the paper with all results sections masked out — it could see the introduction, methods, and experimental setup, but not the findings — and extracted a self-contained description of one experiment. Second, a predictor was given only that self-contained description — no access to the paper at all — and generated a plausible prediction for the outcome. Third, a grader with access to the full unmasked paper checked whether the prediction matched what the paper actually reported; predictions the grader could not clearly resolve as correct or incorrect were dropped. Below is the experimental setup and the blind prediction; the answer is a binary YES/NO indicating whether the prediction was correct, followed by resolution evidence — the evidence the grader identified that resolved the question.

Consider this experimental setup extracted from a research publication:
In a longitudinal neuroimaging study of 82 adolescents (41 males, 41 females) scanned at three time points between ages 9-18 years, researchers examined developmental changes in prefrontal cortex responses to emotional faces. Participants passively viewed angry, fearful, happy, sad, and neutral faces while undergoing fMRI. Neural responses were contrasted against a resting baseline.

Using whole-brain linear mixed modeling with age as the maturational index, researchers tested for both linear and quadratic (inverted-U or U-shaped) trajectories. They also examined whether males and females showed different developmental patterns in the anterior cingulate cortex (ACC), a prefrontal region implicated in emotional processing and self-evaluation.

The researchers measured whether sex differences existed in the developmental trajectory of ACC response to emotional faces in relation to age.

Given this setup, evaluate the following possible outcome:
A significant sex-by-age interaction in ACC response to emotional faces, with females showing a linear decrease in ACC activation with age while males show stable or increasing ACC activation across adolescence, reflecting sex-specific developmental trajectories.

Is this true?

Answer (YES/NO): NO